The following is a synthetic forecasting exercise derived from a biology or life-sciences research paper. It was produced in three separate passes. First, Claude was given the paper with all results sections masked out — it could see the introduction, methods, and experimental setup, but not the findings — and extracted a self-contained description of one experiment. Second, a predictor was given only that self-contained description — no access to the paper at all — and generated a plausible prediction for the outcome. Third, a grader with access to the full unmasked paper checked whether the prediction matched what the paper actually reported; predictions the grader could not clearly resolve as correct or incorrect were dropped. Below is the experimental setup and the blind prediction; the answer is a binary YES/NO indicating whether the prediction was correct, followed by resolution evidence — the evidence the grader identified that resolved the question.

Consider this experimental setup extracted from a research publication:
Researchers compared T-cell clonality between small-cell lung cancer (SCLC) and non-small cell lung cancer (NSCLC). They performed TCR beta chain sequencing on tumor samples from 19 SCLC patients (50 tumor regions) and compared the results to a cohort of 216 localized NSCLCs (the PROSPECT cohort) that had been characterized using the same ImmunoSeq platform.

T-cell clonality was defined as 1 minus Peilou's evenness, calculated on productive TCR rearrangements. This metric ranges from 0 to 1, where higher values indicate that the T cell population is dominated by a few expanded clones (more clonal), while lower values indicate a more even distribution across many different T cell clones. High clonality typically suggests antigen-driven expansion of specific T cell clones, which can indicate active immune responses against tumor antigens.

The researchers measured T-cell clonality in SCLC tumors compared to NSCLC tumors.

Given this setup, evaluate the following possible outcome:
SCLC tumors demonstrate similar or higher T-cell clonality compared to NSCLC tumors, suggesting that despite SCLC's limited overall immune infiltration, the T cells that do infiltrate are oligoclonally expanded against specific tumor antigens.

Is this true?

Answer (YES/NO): NO